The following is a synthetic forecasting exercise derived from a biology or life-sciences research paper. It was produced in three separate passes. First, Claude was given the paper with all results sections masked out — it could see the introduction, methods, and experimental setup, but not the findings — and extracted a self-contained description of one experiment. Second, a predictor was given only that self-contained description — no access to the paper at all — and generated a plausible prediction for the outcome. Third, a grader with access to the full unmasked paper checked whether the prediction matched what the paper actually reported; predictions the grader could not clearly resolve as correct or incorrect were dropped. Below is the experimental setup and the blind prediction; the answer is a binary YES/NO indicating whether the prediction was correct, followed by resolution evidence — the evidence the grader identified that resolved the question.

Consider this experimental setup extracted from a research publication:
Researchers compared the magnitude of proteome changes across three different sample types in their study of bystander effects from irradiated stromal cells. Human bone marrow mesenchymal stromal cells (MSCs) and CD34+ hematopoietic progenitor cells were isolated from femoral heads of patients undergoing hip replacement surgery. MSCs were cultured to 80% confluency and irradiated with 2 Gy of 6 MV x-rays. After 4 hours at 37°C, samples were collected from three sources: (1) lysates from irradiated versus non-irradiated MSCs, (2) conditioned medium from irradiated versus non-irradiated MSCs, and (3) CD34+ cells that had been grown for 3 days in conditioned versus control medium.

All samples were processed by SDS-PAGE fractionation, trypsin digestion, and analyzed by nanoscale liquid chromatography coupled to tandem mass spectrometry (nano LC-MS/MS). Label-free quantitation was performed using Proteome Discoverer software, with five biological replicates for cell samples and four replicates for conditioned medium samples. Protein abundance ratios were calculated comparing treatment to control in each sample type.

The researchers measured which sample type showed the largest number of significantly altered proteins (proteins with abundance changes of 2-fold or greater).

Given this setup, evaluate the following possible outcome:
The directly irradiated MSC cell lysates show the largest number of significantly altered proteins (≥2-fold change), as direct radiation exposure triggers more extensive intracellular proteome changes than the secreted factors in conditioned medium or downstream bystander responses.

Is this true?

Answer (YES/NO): YES